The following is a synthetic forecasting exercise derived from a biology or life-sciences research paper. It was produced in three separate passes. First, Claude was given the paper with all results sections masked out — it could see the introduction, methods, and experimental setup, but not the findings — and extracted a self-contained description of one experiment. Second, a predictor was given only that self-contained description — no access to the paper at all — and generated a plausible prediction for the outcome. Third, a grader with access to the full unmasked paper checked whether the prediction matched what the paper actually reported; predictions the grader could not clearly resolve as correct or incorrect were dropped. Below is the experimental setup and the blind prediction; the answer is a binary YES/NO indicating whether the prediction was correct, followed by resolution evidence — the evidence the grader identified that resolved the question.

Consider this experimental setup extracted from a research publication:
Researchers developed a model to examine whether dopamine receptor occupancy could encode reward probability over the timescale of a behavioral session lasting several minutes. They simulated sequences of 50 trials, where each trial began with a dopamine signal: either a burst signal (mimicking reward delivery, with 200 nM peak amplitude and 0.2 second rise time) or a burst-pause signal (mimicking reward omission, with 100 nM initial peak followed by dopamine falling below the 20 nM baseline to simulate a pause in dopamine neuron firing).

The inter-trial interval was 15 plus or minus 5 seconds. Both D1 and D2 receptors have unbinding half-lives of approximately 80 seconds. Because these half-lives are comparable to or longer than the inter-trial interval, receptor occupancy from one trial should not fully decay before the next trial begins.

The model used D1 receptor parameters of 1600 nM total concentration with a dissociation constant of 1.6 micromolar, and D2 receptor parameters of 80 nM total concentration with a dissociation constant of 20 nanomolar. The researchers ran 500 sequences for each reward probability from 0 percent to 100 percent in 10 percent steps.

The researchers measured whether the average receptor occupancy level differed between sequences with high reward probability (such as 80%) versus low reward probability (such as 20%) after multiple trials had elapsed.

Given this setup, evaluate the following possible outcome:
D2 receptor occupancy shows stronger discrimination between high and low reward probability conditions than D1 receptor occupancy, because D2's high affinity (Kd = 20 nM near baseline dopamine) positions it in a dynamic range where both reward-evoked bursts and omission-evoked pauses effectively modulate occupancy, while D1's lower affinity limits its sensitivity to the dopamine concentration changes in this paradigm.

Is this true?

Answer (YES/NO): NO